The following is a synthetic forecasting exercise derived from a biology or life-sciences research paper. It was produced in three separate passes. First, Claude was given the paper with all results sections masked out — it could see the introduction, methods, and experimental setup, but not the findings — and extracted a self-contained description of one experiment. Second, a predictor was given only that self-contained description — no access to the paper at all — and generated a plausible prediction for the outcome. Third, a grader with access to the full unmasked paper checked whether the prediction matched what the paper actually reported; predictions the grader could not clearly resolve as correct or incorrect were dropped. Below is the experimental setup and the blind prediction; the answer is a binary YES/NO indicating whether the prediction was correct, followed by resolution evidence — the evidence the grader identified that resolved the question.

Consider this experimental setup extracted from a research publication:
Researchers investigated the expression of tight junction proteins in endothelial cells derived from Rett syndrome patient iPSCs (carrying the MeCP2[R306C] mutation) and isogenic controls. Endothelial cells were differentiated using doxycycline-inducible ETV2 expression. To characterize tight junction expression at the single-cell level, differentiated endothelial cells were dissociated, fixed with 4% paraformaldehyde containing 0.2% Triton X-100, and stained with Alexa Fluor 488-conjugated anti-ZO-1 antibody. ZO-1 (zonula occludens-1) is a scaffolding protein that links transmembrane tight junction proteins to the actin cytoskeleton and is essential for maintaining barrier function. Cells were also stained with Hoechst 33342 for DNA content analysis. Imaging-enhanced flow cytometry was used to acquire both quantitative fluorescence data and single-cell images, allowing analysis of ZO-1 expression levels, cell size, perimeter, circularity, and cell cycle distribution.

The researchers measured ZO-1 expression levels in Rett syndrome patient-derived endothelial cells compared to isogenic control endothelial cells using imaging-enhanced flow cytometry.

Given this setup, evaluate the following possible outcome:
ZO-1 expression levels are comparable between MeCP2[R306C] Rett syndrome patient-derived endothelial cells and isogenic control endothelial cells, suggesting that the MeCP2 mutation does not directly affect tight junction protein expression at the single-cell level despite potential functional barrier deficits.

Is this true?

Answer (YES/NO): NO